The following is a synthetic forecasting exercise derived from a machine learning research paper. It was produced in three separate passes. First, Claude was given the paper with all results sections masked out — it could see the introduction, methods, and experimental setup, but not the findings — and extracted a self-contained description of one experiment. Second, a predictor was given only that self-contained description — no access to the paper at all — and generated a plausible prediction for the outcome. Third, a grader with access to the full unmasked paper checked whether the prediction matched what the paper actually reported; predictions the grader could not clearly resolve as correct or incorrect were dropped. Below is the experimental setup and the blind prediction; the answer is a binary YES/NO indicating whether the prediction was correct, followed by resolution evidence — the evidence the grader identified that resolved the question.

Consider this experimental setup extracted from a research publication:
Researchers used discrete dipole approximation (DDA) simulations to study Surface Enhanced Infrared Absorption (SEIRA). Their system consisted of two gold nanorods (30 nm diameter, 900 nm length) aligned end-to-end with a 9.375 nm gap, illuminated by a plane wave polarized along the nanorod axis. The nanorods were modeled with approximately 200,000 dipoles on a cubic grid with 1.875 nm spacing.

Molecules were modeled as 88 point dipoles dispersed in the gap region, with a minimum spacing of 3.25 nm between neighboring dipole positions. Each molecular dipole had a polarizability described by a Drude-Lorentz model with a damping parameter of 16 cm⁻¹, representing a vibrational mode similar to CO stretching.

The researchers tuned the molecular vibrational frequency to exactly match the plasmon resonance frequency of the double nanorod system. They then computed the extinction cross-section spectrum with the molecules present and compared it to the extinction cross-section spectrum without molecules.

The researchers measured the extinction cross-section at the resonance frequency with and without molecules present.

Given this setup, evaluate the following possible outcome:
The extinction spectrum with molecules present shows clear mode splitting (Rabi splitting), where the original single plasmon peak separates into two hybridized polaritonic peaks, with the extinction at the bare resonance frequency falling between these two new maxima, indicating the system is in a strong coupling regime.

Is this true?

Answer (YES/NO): NO